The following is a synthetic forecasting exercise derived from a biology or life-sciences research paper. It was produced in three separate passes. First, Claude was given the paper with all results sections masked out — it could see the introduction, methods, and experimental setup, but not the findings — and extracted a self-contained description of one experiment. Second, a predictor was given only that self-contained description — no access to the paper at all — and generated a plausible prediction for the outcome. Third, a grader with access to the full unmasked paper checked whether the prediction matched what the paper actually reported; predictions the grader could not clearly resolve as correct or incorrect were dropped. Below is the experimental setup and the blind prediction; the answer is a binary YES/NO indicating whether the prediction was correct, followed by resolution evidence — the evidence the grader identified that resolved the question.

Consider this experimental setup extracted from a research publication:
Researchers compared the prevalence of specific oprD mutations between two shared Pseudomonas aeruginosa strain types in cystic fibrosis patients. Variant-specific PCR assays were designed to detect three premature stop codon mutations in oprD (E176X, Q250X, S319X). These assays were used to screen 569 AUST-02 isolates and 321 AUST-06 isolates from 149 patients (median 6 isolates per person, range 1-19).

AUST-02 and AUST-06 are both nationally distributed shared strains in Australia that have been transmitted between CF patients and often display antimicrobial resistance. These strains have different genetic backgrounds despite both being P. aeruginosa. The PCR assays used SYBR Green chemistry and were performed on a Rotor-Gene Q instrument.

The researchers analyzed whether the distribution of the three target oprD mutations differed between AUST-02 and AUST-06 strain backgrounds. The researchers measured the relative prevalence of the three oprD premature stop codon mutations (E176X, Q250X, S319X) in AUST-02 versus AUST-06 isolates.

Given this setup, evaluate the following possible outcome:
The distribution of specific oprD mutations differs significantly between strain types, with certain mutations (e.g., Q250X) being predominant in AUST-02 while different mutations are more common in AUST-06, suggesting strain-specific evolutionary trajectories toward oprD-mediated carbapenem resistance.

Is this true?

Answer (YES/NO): YES